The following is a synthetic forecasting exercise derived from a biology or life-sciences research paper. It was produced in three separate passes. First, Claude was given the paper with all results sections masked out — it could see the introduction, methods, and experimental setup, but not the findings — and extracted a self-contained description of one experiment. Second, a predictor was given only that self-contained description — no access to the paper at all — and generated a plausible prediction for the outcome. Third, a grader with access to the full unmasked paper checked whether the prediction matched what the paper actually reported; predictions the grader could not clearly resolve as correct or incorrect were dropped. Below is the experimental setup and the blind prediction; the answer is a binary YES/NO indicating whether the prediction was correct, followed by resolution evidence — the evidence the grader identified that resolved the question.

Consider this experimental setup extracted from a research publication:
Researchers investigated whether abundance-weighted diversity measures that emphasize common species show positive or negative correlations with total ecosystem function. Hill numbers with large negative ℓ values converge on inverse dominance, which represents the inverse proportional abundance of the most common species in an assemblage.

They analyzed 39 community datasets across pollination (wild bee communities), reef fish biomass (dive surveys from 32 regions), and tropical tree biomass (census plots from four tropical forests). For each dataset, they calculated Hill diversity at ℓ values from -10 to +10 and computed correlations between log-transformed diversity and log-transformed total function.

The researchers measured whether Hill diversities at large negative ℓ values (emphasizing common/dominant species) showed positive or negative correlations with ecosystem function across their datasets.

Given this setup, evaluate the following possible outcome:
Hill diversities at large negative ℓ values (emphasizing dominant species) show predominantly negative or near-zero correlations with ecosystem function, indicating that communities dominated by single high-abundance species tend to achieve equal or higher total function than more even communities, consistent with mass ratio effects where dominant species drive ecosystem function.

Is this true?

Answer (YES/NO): NO